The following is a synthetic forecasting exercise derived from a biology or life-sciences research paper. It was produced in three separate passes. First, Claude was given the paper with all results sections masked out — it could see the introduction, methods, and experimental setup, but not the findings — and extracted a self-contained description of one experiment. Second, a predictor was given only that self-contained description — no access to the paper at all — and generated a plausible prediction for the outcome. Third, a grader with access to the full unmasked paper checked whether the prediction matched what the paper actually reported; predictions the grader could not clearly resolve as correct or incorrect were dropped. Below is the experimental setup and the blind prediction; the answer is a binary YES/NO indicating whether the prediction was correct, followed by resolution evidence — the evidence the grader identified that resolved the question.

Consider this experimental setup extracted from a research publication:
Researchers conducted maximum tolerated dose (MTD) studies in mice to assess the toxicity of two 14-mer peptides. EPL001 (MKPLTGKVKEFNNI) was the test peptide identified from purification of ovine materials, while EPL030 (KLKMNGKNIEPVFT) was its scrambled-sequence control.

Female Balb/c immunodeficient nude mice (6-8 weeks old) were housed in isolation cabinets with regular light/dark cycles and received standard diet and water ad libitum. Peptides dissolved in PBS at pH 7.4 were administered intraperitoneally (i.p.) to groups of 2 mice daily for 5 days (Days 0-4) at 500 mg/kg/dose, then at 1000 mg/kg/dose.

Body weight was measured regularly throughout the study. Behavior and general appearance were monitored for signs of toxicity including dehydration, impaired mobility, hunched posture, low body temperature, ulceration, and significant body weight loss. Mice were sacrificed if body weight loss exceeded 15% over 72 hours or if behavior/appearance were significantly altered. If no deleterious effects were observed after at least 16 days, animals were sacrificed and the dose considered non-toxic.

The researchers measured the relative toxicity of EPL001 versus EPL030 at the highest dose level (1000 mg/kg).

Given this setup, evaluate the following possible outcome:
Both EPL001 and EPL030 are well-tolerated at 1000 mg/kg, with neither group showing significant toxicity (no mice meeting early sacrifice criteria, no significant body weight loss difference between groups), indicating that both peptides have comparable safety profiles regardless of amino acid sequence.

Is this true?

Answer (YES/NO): NO